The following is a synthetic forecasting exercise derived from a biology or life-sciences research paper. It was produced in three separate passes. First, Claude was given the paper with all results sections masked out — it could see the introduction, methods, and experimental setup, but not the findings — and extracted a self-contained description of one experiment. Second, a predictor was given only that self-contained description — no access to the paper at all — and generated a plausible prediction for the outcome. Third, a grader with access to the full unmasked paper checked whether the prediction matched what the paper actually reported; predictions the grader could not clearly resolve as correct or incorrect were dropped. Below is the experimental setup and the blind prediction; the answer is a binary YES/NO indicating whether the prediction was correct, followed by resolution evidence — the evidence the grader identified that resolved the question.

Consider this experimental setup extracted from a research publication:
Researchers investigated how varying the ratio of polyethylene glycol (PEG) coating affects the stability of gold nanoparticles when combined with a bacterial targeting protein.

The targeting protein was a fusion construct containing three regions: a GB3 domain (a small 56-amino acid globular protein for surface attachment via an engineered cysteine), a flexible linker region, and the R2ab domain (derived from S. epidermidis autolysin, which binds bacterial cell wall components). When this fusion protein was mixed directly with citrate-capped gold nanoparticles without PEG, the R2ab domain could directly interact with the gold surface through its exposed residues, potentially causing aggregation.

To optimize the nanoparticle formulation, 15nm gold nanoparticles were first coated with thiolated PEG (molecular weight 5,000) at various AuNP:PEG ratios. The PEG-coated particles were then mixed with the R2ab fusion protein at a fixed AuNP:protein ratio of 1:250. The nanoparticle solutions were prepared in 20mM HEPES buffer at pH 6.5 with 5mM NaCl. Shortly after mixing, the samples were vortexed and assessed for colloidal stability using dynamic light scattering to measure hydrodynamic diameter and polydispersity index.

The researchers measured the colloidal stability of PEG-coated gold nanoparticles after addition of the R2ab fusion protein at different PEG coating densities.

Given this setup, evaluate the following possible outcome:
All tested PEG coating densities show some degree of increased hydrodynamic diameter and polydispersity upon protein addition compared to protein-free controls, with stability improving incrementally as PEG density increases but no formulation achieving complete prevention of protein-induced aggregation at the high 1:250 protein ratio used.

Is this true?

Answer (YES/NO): NO